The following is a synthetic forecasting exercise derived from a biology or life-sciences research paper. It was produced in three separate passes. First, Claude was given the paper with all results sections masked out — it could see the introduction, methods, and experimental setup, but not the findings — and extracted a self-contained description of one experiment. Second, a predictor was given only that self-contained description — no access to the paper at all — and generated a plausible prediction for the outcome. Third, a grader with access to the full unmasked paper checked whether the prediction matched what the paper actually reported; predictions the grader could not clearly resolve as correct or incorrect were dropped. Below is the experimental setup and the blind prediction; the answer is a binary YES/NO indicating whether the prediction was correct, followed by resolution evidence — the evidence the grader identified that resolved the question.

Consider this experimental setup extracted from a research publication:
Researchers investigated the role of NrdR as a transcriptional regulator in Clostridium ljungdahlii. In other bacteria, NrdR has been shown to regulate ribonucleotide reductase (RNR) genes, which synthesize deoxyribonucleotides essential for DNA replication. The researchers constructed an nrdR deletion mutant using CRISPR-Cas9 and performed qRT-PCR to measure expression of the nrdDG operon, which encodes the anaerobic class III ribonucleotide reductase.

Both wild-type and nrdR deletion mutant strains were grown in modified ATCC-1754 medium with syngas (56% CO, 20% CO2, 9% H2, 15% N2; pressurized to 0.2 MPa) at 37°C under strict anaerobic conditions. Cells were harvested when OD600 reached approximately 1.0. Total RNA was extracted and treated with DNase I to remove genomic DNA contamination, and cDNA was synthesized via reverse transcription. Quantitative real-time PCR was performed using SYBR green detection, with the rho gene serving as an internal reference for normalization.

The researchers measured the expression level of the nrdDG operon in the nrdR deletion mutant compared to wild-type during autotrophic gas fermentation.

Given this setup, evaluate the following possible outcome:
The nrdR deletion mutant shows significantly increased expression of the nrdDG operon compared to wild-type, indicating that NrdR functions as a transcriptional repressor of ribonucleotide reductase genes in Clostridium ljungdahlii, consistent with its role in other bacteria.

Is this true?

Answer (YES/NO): YES